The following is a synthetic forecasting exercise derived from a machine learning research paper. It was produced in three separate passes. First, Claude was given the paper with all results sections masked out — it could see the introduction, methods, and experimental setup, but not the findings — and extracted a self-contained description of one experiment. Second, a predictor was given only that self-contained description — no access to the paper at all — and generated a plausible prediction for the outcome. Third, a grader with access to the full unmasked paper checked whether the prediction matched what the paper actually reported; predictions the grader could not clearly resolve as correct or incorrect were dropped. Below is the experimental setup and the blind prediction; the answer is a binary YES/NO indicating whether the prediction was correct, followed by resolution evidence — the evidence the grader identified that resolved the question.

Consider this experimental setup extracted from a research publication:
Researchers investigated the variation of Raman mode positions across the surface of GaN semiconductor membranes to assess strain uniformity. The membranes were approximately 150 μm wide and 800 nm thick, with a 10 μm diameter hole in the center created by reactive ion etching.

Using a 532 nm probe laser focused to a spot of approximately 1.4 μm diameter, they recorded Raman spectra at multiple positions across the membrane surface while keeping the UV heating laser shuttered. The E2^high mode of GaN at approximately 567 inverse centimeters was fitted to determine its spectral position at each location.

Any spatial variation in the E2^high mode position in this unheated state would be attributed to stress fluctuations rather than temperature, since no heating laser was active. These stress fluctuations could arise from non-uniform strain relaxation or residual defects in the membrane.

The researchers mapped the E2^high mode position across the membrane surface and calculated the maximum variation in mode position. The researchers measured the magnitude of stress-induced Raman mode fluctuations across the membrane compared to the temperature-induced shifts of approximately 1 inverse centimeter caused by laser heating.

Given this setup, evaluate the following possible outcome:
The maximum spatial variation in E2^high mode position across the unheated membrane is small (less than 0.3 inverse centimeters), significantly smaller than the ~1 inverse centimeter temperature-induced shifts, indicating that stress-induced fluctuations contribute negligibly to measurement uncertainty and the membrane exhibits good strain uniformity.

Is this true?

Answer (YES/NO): YES